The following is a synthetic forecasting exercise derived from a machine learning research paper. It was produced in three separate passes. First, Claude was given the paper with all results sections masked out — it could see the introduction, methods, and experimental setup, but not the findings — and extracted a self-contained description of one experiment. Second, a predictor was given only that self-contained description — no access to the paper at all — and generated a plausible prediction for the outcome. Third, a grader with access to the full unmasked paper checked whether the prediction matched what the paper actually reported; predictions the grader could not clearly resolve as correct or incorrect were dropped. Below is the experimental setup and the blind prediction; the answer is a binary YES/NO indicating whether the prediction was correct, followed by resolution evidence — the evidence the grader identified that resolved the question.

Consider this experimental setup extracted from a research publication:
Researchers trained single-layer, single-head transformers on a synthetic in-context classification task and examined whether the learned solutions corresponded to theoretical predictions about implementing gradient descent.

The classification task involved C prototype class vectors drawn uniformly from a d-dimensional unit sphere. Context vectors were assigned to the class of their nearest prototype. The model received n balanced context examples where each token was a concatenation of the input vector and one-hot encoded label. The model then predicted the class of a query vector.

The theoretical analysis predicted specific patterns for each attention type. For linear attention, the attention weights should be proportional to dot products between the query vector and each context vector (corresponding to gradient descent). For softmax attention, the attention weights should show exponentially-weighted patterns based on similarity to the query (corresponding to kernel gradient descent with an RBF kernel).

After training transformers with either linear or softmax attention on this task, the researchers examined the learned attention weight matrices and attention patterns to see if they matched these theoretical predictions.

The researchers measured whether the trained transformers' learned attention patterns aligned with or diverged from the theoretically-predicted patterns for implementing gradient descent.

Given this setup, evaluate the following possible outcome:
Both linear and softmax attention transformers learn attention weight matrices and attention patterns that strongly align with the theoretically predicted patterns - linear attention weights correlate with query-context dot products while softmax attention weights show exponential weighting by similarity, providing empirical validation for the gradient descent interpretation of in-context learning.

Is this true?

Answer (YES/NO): YES